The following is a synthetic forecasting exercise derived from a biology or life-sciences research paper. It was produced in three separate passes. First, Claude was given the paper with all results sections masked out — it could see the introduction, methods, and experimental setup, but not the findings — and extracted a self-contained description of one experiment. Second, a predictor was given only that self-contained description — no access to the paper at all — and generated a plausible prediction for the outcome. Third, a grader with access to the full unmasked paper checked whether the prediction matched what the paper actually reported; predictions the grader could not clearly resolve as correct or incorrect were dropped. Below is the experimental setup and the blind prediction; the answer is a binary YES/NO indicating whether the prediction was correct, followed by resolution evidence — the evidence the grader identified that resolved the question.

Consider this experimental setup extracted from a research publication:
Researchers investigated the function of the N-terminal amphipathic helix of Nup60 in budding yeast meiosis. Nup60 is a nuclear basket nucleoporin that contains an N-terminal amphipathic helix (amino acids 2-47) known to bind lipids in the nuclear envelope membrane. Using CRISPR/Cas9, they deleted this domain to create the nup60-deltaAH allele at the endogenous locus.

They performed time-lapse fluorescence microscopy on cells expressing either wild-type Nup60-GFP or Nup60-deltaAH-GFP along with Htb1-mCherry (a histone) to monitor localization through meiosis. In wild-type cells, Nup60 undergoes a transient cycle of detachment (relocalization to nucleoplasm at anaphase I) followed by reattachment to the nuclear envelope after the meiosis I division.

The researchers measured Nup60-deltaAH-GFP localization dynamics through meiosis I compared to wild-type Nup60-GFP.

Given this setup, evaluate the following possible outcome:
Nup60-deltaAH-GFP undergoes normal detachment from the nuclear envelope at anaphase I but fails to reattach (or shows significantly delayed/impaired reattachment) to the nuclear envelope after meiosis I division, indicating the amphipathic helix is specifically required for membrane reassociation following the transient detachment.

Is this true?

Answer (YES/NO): YES